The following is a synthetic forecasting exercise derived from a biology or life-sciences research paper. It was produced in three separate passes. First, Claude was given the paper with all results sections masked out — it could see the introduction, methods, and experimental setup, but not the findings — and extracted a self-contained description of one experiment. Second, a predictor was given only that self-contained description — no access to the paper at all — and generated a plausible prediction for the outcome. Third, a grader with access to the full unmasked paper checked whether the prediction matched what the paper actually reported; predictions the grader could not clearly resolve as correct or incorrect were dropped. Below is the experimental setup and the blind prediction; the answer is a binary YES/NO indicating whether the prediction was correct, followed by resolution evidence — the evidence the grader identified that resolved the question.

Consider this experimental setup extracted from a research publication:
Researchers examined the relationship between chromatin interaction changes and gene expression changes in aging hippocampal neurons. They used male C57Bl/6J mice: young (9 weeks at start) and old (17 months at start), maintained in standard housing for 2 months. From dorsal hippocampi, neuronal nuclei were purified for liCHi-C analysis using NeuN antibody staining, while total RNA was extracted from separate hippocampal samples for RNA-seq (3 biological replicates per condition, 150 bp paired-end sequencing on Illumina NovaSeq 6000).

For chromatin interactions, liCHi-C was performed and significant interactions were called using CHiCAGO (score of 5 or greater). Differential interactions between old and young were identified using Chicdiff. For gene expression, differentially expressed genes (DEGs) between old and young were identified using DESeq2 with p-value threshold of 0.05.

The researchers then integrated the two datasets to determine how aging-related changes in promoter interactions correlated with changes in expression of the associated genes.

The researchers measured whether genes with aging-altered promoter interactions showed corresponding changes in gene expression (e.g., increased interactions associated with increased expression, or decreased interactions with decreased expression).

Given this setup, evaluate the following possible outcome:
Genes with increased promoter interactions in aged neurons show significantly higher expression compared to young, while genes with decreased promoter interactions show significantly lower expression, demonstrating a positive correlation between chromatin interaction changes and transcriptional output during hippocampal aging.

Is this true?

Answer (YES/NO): NO